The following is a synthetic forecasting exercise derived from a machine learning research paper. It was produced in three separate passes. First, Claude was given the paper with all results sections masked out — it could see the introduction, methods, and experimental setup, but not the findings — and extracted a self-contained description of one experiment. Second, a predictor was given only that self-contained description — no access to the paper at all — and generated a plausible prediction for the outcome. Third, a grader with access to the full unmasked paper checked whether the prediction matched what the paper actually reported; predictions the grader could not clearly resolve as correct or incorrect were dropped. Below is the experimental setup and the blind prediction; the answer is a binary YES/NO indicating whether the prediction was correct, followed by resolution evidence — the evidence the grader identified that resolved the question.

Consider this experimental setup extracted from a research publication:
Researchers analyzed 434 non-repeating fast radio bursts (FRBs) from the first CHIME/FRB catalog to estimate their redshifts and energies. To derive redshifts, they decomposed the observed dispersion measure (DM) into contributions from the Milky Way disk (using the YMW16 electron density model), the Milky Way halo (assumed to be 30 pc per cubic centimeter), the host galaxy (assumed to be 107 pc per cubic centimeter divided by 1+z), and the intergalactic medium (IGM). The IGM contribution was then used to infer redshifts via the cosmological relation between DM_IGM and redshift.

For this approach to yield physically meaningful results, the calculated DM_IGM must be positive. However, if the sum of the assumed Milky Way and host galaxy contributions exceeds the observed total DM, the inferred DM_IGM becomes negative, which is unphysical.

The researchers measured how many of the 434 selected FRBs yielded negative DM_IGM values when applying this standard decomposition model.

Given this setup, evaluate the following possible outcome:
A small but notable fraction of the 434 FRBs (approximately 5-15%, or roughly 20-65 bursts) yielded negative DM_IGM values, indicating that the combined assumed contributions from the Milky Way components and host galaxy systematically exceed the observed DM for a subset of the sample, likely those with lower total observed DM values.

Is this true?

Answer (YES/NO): NO